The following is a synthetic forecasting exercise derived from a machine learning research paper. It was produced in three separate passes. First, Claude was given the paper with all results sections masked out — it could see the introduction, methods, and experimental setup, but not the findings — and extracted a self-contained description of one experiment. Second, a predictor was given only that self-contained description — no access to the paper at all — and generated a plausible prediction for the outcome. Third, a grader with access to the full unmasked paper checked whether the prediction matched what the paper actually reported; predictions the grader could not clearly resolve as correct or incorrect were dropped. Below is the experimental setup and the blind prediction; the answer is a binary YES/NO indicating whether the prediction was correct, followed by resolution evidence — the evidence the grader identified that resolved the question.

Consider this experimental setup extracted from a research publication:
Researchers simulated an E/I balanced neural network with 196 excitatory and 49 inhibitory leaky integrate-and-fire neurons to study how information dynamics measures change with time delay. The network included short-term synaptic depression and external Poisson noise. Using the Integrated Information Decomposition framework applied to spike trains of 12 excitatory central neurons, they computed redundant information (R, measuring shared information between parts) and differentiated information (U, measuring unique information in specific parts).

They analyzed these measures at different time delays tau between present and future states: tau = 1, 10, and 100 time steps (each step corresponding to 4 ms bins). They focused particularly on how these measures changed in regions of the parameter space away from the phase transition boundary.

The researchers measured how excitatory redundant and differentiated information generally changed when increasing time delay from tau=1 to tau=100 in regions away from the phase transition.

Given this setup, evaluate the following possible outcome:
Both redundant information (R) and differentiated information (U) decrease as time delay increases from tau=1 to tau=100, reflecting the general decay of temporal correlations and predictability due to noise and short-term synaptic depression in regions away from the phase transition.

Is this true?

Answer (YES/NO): YES